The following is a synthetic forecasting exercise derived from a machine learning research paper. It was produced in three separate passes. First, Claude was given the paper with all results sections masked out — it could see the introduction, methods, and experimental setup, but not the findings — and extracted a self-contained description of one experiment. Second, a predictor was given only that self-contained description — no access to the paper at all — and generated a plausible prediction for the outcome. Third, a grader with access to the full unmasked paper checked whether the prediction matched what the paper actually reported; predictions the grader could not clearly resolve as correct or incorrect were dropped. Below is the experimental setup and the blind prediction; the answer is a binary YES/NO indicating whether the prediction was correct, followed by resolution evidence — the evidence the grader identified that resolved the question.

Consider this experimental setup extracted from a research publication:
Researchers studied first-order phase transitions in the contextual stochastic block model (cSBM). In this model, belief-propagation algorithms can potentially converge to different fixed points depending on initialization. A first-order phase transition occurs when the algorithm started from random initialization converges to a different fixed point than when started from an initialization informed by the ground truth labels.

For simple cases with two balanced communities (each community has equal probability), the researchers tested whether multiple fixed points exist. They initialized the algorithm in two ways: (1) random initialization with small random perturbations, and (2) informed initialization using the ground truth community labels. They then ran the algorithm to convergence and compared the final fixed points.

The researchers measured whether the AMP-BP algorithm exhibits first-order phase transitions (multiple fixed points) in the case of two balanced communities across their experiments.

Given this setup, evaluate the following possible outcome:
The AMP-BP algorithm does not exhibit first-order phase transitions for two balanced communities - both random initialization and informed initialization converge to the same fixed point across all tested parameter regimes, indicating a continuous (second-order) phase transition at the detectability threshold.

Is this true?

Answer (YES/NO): YES